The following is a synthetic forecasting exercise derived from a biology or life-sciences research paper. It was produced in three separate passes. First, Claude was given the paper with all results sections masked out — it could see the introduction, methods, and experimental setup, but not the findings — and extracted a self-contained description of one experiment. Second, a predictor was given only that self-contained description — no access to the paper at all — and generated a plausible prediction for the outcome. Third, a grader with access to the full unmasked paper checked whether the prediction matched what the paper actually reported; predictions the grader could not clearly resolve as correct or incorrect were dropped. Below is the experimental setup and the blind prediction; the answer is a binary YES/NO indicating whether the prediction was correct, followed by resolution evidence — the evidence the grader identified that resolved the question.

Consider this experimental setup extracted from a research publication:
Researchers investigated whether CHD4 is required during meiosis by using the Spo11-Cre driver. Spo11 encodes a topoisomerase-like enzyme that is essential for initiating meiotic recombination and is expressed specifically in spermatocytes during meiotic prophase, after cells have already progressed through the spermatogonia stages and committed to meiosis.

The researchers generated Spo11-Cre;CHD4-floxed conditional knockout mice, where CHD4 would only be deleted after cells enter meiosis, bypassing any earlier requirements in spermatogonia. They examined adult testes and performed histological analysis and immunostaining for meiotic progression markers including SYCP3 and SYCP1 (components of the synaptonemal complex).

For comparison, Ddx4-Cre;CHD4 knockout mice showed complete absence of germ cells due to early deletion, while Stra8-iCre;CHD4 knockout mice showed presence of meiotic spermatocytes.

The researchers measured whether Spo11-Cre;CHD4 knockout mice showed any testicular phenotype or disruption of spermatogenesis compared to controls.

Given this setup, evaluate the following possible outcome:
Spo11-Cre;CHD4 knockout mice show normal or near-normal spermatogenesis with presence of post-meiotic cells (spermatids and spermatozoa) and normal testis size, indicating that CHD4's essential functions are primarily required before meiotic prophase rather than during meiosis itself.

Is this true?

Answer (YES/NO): YES